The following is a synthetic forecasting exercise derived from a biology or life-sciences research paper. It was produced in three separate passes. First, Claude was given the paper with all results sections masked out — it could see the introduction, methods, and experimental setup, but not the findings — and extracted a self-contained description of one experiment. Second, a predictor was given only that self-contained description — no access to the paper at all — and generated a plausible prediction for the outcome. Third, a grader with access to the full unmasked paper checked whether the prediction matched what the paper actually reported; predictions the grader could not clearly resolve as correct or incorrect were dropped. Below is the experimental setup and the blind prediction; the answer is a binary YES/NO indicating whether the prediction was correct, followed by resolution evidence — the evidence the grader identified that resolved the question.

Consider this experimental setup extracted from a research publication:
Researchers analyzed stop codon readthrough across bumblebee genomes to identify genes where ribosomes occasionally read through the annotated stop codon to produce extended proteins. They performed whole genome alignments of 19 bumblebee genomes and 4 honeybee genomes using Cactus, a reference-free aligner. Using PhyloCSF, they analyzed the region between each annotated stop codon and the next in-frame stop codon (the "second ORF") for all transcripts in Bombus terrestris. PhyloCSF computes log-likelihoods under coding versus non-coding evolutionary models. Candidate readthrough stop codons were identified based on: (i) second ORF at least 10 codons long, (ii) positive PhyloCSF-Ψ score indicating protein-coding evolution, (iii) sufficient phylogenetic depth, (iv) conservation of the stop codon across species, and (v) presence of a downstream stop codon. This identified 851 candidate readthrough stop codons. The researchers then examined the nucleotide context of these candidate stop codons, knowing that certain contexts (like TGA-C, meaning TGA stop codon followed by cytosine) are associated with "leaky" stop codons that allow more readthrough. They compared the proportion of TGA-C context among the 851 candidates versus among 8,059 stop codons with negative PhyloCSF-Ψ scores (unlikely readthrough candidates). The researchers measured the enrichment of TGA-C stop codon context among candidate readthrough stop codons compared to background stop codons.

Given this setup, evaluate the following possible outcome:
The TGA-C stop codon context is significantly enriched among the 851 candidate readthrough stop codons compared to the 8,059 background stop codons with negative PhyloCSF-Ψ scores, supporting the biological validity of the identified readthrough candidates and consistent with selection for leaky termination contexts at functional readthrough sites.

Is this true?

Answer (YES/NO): YES